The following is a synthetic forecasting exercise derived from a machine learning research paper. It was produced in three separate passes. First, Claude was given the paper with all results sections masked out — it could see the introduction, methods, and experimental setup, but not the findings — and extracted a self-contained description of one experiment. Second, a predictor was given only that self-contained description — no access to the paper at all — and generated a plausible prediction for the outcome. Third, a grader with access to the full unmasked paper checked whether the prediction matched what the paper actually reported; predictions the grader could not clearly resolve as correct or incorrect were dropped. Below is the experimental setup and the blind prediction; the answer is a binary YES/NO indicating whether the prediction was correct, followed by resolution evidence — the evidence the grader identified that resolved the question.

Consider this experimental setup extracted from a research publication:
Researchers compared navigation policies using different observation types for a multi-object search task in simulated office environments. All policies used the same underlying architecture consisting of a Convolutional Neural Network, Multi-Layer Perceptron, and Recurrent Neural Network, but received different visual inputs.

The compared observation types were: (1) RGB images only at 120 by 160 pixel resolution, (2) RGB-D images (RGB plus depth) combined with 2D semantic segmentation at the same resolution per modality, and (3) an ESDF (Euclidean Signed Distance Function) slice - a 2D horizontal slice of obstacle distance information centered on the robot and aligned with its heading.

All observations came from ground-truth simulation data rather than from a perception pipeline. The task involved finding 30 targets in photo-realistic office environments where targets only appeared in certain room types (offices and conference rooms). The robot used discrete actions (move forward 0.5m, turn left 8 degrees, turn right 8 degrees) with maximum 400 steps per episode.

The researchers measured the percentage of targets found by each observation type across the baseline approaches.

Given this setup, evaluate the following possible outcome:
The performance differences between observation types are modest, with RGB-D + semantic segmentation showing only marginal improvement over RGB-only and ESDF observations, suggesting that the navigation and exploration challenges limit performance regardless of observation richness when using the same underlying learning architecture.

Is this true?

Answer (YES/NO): NO